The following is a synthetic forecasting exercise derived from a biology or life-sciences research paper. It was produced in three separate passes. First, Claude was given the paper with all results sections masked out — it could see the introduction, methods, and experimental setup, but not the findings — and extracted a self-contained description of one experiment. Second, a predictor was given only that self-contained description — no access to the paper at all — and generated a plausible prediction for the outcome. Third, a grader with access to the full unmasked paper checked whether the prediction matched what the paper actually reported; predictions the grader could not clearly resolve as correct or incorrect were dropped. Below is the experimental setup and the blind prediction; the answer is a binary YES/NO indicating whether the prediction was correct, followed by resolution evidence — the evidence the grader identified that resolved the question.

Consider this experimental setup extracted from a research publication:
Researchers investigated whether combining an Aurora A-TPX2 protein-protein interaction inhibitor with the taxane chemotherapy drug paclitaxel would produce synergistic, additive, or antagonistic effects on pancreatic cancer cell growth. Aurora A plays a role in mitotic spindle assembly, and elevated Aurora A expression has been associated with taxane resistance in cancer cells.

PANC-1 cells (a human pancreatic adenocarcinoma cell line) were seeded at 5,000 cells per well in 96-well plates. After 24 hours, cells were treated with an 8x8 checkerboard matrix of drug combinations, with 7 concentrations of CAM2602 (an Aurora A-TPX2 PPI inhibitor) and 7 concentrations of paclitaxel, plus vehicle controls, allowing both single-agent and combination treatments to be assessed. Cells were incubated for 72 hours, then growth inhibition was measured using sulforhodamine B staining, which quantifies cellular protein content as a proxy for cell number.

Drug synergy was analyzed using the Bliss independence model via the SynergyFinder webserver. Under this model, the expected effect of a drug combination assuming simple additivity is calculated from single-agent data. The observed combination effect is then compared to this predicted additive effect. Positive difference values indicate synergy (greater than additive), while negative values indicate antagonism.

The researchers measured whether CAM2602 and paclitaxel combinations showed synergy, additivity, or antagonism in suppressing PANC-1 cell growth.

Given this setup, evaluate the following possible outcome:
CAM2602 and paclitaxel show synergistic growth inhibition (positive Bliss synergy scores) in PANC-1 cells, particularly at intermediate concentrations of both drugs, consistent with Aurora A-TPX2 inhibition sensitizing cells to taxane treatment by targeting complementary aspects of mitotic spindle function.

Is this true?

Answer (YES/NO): YES